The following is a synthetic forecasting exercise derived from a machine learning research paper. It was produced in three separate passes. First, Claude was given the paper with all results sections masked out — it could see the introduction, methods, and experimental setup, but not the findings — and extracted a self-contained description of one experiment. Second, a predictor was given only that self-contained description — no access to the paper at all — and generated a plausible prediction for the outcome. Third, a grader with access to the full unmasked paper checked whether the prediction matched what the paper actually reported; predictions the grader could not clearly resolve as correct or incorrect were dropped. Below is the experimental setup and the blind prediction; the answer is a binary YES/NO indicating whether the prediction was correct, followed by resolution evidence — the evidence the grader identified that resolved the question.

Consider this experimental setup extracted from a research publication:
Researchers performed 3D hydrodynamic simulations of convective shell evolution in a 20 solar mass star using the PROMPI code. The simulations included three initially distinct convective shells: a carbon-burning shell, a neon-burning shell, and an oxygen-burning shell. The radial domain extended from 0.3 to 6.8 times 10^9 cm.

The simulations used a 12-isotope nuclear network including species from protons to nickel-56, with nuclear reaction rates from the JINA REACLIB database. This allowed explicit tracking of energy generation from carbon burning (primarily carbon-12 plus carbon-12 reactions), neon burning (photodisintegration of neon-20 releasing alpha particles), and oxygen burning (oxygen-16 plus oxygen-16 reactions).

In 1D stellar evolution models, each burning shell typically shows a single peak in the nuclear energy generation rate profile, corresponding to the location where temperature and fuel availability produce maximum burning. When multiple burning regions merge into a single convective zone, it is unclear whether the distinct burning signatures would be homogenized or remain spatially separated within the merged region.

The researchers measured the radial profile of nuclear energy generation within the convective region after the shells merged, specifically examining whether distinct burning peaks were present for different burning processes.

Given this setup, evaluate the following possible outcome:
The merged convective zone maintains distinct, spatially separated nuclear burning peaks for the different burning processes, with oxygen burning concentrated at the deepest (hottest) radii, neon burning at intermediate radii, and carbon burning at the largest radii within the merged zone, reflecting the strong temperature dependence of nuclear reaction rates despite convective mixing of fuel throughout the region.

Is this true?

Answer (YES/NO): NO